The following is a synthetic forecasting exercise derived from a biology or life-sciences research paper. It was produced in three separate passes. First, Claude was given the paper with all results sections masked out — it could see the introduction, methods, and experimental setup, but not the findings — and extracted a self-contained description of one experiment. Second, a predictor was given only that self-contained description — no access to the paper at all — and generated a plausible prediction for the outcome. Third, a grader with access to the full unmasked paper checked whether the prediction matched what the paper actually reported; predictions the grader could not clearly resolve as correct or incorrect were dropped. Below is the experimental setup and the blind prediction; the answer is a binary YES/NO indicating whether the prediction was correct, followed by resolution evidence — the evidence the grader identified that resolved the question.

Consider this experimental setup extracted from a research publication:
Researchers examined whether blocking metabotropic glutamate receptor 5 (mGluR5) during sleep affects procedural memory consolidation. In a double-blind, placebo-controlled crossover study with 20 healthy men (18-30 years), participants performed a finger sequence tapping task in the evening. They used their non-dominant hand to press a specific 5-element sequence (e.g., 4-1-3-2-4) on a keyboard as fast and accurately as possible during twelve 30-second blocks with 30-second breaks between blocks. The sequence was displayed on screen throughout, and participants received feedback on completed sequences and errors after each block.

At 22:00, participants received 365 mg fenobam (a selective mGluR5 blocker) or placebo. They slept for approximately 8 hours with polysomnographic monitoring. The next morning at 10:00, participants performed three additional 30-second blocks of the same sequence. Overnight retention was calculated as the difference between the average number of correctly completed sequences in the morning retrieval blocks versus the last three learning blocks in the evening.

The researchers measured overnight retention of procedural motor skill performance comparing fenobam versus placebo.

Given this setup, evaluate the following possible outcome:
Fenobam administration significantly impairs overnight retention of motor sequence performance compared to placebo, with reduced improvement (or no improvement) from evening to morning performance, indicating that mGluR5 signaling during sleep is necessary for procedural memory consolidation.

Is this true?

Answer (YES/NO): NO